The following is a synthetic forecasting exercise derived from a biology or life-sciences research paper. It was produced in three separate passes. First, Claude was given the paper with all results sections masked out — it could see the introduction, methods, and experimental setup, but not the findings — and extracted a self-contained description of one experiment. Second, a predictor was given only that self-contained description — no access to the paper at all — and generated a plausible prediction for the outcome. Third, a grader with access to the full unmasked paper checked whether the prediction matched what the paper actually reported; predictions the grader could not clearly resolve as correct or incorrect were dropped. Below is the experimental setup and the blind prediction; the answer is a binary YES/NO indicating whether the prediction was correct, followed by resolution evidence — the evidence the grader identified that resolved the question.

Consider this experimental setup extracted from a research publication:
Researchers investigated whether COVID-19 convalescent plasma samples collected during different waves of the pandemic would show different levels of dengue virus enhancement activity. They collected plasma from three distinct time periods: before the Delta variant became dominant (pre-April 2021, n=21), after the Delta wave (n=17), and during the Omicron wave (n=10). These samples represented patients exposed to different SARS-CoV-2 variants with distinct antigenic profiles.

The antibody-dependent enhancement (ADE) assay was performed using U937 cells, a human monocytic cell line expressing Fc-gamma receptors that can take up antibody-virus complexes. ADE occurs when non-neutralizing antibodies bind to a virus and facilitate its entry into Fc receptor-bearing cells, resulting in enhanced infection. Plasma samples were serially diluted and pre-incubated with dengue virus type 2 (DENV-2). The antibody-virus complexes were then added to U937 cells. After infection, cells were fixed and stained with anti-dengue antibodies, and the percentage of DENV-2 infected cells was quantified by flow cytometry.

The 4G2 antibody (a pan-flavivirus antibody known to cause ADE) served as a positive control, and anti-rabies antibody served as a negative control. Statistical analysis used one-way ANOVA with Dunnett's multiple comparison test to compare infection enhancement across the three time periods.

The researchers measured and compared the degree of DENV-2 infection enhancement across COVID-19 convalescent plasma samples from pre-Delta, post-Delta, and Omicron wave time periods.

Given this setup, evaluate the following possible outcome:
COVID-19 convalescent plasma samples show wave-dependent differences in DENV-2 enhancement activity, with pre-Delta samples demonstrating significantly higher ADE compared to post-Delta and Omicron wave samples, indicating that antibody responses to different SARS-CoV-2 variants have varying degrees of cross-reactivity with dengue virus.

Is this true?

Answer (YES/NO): NO